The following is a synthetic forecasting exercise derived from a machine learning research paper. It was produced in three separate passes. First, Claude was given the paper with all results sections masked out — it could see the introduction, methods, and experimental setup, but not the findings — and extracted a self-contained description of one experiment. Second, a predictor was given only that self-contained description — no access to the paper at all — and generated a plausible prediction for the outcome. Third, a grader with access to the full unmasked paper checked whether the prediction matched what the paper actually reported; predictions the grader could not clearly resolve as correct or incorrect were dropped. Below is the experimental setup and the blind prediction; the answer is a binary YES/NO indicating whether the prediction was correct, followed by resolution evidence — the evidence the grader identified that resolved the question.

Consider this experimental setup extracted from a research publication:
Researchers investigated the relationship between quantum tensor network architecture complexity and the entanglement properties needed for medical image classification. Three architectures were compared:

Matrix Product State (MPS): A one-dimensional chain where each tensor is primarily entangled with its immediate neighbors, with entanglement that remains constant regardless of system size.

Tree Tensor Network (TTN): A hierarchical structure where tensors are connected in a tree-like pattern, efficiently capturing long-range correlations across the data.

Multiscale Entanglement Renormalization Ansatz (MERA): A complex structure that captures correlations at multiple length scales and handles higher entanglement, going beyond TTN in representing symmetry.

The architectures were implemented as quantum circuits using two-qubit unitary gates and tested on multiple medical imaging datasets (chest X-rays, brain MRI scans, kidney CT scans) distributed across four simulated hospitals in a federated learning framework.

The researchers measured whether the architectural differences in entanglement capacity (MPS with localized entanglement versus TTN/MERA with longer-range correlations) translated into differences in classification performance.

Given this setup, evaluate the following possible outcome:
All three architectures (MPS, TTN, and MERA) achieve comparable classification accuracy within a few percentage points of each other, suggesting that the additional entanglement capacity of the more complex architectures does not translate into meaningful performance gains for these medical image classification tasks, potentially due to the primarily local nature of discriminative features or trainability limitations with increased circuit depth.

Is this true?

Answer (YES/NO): NO